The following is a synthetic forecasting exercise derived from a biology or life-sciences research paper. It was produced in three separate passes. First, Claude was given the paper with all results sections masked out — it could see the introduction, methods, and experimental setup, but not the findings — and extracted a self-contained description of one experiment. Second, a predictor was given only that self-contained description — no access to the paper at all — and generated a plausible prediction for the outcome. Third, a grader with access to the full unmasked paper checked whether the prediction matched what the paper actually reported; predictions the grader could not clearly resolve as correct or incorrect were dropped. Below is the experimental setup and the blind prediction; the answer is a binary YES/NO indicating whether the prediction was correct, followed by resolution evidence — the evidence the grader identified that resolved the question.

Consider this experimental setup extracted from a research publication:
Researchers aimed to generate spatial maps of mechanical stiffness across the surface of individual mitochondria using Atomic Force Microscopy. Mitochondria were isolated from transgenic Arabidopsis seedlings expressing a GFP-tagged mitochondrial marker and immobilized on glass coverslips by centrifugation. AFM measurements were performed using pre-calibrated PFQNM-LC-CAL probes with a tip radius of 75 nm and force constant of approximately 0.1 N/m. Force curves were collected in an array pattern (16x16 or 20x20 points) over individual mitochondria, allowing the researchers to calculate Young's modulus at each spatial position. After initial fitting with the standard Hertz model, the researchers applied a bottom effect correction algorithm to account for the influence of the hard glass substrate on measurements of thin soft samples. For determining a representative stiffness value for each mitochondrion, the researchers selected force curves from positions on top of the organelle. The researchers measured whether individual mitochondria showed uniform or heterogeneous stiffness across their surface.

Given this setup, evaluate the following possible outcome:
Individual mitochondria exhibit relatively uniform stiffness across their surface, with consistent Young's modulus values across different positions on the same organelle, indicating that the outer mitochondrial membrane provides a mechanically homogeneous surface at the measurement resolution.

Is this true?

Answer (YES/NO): NO